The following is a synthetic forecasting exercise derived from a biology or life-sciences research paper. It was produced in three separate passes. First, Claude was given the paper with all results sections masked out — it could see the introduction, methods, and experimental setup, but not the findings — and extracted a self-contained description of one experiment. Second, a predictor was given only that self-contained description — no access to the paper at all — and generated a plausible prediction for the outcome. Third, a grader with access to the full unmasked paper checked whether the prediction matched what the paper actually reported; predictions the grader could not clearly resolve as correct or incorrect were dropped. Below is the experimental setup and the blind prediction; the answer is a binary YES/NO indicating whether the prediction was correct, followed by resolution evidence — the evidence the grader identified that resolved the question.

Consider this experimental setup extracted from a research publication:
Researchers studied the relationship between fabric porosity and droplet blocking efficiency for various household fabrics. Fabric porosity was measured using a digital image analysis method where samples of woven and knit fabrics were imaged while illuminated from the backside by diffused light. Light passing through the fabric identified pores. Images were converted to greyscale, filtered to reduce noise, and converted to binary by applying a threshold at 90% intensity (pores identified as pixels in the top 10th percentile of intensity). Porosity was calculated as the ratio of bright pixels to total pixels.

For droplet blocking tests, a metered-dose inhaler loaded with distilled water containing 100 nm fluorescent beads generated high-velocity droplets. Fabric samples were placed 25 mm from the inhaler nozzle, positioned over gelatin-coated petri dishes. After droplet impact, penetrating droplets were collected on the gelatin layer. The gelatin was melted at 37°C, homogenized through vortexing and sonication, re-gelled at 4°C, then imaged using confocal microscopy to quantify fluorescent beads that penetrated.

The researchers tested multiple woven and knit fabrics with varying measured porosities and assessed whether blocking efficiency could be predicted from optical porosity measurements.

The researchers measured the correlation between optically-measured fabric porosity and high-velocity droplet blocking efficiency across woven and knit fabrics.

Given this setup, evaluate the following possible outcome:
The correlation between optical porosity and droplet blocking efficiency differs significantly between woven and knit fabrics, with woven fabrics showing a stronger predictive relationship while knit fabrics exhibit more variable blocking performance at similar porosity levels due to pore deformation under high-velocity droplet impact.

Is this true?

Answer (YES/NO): NO